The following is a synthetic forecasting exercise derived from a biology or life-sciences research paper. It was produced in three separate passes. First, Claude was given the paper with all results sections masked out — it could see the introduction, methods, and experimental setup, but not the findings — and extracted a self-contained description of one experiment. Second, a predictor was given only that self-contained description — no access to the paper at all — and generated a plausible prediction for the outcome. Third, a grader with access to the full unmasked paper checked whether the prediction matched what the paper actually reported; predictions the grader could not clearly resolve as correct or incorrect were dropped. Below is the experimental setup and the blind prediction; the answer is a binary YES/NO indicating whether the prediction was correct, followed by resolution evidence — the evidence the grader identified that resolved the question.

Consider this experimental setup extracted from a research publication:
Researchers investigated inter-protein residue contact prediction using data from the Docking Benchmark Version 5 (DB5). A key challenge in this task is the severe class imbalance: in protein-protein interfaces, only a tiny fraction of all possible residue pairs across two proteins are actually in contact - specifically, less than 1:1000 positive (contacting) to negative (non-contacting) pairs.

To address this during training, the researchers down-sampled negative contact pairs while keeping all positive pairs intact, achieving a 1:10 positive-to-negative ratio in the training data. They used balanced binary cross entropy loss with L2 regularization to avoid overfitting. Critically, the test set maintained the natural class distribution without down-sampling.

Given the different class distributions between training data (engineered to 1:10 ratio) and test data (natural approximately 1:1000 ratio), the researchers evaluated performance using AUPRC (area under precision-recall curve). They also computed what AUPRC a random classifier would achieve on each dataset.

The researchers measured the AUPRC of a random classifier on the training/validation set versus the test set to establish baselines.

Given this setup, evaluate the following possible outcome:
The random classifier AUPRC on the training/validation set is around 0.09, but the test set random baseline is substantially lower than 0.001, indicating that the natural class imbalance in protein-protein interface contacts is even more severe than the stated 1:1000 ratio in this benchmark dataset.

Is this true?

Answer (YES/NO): NO